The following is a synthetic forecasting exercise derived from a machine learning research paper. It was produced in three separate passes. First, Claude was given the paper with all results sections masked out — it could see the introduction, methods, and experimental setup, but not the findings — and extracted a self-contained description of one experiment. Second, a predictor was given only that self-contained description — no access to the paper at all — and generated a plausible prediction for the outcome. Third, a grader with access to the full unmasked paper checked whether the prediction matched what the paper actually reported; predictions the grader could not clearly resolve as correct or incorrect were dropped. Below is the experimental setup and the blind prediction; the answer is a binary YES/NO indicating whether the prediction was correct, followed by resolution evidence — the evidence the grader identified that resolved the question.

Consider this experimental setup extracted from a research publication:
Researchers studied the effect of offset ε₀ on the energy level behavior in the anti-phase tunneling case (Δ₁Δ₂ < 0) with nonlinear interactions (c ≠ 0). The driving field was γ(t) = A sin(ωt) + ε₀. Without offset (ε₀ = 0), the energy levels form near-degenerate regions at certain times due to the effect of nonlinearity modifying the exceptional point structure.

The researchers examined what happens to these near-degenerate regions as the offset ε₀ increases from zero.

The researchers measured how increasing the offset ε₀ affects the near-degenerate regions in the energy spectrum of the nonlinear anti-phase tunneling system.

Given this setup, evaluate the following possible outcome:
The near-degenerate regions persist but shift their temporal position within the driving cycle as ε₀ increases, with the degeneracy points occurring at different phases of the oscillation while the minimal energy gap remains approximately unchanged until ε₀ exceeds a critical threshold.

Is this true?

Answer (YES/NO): NO